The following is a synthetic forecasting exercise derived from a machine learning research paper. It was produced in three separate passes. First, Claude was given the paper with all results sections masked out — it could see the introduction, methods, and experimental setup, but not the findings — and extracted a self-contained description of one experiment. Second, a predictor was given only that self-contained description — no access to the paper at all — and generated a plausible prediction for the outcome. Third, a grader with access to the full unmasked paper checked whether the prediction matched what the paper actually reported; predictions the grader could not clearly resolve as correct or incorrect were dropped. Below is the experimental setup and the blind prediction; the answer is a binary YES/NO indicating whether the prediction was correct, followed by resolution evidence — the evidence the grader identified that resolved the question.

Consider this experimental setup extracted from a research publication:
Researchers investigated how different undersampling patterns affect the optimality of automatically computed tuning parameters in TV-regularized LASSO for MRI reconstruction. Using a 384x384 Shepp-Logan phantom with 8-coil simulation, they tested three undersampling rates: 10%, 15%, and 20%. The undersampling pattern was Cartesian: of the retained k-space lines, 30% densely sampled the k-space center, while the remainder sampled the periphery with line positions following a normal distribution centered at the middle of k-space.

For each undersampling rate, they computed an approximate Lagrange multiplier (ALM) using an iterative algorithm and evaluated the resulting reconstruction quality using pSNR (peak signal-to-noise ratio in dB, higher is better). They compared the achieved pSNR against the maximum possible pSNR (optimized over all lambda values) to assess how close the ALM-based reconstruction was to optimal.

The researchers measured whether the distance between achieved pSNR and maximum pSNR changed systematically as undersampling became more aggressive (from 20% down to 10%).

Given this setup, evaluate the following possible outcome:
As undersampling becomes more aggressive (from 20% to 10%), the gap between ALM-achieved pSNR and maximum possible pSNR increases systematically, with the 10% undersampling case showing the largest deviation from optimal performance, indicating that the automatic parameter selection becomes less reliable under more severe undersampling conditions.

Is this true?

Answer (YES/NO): NO